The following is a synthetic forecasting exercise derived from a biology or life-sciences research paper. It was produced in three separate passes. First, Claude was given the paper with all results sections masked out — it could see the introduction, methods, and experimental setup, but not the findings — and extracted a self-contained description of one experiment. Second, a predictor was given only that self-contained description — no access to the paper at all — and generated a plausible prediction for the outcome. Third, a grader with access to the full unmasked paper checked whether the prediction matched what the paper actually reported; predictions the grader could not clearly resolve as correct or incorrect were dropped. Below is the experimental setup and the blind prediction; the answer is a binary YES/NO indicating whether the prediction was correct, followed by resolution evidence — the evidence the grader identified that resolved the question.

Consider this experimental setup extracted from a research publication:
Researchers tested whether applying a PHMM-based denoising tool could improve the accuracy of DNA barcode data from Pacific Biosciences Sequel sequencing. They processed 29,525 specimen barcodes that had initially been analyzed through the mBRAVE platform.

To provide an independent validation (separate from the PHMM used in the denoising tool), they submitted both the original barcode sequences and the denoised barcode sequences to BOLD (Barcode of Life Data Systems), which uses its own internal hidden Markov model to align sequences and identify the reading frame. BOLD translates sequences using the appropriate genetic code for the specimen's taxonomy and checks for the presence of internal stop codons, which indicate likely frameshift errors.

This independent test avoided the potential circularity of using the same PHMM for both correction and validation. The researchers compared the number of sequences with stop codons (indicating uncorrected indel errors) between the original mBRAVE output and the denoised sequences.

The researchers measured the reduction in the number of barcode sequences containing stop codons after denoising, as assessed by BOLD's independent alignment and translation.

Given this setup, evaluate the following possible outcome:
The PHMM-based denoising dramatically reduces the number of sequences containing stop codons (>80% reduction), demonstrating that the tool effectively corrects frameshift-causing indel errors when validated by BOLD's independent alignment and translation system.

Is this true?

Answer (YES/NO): NO